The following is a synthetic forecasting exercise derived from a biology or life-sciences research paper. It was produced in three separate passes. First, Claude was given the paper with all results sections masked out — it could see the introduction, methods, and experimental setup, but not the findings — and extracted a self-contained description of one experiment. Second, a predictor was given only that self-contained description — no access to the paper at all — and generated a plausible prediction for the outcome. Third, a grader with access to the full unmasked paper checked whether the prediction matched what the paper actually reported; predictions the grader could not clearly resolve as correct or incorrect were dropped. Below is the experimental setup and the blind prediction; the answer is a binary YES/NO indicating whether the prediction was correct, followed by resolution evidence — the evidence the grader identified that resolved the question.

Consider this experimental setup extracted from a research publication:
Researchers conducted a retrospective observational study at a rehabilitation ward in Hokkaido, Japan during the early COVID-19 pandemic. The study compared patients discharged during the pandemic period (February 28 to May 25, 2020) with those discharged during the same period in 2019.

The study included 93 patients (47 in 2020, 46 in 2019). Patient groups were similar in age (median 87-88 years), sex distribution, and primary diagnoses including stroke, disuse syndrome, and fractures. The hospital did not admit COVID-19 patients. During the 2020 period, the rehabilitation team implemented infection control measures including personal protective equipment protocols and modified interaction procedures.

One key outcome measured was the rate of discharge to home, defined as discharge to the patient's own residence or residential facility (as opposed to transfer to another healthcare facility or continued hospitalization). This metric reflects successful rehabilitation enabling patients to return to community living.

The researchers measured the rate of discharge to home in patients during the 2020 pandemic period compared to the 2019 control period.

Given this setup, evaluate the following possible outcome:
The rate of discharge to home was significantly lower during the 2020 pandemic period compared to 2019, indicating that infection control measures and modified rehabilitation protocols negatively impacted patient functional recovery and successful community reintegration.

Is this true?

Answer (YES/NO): NO